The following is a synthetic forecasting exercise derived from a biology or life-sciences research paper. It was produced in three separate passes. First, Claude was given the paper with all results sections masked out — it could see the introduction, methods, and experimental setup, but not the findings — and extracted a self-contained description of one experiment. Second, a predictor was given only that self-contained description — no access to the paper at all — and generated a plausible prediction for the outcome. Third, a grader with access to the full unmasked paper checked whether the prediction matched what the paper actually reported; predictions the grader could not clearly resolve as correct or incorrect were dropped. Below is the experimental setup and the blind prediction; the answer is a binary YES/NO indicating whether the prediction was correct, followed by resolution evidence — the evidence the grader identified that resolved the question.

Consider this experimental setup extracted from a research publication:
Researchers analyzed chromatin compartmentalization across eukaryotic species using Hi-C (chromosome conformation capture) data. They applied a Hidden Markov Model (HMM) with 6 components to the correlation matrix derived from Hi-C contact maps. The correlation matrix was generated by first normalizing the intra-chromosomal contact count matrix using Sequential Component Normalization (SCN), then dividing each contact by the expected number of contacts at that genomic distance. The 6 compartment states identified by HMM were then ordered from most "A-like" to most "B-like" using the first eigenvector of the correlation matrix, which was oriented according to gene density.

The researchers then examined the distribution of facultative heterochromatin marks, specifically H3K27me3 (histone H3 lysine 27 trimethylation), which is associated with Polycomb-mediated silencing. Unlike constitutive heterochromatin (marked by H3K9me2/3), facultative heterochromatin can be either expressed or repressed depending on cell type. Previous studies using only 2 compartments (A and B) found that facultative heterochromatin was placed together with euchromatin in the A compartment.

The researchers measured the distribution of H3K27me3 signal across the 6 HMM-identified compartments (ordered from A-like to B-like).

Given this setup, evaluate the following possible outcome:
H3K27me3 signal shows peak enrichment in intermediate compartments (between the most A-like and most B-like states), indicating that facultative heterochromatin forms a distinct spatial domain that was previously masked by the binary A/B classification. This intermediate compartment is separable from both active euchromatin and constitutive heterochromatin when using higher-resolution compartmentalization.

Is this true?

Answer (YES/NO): YES